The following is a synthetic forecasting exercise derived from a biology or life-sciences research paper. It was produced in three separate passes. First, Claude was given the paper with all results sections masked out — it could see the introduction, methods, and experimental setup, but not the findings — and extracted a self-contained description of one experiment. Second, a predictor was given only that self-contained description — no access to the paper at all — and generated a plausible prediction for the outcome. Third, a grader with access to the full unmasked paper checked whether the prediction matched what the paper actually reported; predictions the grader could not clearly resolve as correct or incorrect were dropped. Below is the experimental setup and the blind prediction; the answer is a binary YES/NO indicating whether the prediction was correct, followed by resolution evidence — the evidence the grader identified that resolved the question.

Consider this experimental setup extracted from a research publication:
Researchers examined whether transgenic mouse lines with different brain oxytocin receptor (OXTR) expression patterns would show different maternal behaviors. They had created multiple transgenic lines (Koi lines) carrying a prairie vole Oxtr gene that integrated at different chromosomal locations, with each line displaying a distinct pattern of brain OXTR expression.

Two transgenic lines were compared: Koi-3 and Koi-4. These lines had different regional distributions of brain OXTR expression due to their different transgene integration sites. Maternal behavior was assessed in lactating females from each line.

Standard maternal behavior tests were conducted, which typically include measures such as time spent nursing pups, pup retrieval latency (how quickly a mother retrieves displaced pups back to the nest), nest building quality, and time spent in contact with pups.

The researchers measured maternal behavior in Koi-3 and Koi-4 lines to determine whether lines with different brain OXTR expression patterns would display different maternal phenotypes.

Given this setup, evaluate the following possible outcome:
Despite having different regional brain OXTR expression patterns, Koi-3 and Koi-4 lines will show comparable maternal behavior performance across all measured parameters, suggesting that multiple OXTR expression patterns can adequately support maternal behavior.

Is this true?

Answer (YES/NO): NO